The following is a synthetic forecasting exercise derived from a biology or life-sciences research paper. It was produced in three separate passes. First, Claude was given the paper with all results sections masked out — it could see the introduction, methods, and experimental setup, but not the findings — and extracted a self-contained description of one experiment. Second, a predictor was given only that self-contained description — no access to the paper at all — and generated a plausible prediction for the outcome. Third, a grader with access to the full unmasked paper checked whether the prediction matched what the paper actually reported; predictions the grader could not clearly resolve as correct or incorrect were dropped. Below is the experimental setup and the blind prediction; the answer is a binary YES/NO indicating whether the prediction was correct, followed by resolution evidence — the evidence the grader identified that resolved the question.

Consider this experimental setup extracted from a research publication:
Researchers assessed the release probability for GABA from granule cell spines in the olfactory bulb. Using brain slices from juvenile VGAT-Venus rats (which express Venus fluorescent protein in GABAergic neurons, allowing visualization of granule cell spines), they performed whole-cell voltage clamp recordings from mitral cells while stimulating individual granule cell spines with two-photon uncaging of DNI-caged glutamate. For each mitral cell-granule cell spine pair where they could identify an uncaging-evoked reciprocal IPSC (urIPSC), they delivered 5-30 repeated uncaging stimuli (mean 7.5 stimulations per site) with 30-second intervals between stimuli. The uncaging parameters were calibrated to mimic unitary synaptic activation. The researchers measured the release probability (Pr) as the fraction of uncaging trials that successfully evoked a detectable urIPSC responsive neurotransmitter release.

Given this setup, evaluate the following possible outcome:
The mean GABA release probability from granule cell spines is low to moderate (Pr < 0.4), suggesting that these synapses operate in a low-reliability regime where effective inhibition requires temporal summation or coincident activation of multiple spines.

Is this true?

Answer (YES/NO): YES